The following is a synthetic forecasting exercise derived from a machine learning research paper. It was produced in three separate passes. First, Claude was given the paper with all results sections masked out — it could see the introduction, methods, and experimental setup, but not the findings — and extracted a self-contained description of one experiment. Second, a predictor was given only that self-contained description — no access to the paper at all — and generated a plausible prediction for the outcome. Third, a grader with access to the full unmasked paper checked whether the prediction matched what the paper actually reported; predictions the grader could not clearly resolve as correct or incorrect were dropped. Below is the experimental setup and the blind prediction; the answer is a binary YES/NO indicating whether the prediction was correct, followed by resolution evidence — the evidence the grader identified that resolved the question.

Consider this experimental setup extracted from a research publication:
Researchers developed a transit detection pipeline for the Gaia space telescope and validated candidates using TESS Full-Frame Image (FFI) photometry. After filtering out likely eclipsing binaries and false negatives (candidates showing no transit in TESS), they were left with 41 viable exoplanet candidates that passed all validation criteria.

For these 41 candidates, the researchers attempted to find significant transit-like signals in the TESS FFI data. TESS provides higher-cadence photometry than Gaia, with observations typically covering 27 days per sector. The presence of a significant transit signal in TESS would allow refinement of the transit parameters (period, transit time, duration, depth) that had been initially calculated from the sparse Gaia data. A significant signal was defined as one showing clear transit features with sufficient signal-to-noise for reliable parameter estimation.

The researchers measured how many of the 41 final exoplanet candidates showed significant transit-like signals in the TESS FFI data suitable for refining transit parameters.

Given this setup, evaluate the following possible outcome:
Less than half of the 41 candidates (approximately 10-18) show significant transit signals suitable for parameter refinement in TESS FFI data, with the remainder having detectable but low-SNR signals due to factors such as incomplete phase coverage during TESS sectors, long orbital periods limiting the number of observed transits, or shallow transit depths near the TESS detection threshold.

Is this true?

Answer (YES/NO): NO